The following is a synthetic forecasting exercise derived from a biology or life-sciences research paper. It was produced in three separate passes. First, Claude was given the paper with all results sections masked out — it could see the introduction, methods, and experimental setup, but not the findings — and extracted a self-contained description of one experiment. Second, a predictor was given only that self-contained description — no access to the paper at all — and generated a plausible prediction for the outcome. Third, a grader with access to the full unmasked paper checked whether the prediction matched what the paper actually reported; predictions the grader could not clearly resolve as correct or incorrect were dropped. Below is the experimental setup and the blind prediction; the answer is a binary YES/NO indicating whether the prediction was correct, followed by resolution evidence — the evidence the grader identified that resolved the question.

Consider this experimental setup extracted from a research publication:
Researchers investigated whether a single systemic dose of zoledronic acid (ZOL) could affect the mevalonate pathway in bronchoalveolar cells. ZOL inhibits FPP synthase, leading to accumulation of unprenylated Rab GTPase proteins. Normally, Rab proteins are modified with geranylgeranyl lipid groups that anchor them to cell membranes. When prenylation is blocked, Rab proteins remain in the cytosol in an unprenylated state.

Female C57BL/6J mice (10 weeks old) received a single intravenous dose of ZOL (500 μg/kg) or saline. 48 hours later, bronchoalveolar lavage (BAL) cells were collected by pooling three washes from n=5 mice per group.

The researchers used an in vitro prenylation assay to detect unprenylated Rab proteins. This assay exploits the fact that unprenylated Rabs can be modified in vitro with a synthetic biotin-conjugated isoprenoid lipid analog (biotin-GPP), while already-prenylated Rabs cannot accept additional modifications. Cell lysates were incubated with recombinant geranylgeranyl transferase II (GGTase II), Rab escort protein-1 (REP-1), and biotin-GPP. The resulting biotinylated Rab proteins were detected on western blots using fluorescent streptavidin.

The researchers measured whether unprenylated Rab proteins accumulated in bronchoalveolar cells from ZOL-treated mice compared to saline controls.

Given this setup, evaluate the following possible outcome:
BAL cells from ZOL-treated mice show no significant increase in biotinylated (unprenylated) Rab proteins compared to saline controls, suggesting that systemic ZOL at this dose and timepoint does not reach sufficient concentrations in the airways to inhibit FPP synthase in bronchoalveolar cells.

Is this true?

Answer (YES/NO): NO